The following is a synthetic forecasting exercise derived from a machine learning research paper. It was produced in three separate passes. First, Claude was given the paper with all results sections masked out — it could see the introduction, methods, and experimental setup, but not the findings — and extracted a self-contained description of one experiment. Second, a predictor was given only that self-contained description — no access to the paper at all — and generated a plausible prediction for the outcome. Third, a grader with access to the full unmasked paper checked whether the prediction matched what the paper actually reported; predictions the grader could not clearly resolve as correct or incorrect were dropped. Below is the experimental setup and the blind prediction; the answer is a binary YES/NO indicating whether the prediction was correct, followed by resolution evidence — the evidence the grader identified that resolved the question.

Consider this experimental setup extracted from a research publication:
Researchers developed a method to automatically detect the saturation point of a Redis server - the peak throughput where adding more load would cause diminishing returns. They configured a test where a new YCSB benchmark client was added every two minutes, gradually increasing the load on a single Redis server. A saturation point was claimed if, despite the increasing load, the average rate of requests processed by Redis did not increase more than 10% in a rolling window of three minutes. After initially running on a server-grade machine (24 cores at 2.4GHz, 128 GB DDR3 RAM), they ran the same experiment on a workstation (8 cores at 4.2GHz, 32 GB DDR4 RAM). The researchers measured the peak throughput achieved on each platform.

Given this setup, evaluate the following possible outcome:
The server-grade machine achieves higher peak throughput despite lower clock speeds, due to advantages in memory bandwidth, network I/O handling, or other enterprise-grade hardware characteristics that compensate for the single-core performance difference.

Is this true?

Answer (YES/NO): NO